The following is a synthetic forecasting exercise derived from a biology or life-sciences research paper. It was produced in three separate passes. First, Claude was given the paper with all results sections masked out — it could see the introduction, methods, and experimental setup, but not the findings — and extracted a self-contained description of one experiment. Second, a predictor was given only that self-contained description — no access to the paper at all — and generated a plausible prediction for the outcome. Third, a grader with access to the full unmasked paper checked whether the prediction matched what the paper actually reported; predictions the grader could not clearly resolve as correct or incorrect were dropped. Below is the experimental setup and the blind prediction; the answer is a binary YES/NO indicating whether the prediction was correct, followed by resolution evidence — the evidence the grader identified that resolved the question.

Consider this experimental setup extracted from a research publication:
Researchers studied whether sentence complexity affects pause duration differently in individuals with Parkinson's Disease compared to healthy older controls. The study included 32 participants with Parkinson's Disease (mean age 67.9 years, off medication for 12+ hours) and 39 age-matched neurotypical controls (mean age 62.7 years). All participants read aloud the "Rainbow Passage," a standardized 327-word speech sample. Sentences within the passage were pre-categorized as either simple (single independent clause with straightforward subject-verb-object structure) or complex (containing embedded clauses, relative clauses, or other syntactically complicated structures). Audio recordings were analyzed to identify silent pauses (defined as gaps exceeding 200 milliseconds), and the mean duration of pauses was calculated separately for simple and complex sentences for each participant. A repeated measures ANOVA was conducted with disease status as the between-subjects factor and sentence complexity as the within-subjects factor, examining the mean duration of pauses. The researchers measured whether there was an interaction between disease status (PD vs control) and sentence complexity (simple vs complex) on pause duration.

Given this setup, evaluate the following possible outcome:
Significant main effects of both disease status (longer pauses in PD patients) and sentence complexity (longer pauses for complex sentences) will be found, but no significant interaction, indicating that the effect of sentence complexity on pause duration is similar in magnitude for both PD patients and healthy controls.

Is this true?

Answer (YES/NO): YES